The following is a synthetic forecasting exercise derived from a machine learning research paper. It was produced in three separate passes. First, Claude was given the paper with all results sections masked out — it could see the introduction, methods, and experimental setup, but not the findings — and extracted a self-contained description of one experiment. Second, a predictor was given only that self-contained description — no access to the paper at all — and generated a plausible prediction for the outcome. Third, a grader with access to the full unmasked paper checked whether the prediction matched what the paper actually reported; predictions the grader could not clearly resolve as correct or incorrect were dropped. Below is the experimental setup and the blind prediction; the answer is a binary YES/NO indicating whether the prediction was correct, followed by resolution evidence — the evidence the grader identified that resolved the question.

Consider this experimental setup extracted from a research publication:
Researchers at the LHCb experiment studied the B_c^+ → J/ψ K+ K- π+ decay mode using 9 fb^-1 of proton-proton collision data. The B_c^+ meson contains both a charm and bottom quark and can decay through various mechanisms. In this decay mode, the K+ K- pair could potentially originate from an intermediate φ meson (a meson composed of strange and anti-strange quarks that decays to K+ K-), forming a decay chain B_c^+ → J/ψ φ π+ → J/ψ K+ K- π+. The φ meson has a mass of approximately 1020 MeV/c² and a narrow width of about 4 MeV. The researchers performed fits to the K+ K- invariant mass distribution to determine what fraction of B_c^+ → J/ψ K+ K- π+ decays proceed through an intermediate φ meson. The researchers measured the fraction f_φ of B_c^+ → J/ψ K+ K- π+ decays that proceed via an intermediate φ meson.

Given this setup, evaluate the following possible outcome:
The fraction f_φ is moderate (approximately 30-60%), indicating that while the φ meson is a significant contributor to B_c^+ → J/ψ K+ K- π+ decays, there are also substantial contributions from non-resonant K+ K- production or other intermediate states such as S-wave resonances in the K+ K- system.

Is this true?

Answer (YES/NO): NO